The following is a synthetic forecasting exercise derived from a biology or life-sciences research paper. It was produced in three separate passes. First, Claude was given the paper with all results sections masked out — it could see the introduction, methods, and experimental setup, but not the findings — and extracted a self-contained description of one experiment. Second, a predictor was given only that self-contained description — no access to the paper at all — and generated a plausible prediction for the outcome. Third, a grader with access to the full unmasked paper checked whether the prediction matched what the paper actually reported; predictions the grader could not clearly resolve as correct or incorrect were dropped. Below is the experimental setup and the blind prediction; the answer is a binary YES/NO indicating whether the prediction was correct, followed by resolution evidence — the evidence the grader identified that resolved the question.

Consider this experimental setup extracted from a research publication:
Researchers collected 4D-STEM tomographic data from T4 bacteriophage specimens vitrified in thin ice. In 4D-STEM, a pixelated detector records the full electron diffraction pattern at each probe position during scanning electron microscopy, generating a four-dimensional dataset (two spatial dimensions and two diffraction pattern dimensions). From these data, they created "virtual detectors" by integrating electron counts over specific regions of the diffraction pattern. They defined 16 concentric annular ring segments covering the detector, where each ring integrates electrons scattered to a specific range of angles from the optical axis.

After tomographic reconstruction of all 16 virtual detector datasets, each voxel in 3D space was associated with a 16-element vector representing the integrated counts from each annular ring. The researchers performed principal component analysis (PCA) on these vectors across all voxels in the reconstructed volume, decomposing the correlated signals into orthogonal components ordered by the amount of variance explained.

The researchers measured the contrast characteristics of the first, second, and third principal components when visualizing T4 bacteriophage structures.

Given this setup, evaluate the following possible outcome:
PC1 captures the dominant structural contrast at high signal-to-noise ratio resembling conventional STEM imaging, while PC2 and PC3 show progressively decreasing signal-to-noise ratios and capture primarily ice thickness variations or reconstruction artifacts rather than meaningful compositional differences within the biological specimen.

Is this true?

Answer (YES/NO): NO